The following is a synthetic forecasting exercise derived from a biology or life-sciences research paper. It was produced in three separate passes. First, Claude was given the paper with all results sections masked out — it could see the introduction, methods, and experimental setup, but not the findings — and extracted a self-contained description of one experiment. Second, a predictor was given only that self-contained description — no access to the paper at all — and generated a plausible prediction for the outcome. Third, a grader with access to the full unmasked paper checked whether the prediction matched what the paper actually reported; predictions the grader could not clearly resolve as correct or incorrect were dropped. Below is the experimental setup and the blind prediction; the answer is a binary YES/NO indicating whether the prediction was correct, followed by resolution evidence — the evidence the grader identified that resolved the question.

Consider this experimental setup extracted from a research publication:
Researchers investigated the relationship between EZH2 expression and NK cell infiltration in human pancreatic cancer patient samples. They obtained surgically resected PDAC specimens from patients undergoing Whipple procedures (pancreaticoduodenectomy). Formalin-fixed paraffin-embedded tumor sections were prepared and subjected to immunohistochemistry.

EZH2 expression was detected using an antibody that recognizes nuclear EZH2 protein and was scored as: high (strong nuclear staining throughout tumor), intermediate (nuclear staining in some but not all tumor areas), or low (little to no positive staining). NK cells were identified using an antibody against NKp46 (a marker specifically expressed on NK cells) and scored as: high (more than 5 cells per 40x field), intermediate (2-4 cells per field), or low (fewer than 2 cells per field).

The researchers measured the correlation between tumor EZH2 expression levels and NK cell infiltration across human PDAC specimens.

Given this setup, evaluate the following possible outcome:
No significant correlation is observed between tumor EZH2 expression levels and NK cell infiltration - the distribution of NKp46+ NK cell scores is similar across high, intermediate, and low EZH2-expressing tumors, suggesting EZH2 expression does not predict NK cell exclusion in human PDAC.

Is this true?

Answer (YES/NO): NO